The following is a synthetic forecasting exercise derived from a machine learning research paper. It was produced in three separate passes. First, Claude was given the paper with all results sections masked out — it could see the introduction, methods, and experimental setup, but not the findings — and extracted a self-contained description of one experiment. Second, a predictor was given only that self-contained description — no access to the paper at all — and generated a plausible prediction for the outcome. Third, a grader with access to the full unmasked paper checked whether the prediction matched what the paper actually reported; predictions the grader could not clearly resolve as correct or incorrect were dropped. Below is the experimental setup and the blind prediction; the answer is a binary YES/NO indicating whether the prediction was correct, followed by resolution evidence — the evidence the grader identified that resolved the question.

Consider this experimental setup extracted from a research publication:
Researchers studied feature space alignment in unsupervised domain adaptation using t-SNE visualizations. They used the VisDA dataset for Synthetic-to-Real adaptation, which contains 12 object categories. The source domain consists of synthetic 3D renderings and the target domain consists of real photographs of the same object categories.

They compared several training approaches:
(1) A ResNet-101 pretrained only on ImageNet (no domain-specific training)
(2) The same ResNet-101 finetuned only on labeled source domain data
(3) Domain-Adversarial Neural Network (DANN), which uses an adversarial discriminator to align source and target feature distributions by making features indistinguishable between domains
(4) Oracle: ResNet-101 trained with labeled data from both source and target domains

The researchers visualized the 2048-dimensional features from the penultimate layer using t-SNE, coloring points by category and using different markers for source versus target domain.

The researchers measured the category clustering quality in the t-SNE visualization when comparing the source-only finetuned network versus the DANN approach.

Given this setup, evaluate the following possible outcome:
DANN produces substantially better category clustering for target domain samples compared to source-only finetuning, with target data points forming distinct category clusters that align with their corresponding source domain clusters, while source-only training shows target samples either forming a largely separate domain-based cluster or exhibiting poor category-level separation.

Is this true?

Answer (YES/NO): NO